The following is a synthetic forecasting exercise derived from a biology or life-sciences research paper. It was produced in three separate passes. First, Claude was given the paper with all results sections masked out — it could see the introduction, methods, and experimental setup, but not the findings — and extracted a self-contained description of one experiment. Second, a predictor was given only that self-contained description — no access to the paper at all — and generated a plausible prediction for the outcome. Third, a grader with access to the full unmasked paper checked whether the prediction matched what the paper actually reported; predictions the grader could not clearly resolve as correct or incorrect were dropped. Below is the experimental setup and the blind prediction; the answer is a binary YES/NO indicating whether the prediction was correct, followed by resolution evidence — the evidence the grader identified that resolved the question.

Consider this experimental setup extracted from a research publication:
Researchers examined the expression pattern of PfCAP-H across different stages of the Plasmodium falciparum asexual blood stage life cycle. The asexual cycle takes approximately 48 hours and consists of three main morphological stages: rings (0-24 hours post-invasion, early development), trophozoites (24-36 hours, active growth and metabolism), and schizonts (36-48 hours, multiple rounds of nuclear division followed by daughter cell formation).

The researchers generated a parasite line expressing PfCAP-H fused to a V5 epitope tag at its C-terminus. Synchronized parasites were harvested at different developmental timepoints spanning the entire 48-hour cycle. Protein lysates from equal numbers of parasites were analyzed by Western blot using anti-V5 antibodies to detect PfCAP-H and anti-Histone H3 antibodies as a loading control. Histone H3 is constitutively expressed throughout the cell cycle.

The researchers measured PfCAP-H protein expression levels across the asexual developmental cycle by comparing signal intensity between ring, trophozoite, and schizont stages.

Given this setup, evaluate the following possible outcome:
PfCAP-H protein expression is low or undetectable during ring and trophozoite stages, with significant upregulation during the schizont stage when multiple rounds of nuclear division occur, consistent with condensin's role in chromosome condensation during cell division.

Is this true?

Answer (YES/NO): NO